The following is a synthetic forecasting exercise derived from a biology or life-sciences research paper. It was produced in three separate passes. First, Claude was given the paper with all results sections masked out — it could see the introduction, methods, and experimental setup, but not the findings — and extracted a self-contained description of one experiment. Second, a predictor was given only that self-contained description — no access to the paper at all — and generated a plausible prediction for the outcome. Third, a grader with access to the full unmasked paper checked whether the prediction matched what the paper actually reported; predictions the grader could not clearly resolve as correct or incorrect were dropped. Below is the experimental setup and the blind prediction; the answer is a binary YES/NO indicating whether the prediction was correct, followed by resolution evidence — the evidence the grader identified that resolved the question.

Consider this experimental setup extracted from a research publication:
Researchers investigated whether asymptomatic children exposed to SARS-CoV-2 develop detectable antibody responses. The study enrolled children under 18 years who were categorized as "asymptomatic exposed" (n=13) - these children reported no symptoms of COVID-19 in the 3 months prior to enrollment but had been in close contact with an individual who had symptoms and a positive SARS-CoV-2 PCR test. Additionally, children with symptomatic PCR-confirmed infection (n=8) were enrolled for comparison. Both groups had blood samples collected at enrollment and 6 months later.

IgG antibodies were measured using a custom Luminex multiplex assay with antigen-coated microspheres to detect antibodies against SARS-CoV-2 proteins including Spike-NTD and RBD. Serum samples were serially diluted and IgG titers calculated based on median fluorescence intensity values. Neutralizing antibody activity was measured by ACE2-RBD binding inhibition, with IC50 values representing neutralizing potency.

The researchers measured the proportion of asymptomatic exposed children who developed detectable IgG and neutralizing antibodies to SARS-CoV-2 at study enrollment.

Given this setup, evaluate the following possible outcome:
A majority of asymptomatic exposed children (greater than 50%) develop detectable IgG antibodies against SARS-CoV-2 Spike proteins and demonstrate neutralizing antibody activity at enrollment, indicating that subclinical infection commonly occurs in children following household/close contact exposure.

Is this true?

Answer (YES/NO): NO